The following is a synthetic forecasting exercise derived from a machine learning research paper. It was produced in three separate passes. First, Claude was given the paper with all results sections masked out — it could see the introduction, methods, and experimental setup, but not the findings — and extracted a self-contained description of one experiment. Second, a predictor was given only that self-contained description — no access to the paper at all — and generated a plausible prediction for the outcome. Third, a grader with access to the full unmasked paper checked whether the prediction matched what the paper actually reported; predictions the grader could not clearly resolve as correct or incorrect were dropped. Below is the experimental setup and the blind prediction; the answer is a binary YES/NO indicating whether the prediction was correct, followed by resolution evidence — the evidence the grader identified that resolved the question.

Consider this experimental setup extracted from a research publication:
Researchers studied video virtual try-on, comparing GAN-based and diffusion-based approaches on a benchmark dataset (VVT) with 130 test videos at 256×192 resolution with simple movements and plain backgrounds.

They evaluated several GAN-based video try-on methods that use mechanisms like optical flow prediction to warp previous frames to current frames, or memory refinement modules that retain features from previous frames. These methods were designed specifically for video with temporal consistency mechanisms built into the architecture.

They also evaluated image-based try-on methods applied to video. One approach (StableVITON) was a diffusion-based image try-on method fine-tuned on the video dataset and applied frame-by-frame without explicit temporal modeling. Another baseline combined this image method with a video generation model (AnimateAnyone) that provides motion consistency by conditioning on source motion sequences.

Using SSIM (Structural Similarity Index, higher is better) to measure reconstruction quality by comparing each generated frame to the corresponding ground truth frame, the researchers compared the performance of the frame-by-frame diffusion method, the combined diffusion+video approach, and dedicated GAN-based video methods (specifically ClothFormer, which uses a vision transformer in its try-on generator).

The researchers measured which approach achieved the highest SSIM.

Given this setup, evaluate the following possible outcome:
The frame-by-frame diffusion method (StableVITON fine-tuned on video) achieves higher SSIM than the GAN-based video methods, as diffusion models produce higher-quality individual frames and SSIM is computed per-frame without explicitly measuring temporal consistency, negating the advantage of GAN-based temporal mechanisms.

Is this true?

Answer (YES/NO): NO